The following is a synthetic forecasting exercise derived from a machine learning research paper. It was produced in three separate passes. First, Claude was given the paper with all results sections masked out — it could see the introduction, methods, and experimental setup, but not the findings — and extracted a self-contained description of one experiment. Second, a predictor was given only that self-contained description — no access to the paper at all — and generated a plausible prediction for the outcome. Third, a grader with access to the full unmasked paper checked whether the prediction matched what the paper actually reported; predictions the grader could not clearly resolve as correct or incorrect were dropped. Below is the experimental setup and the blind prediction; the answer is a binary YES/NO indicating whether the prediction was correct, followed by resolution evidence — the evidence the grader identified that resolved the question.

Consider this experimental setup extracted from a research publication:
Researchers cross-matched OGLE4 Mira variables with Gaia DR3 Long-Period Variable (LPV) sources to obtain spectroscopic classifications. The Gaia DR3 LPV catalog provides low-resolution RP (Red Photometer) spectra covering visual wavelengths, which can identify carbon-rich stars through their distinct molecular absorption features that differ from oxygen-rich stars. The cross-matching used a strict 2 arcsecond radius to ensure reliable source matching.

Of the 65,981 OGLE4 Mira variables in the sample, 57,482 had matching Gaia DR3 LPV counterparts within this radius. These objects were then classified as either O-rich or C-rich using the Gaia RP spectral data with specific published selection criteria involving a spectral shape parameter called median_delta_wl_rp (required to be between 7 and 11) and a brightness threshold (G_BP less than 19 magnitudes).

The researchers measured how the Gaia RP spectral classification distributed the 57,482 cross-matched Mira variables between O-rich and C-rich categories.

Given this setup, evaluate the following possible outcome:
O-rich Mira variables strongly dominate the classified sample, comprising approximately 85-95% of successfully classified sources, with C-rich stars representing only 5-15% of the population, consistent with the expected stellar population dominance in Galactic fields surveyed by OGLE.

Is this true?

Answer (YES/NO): NO